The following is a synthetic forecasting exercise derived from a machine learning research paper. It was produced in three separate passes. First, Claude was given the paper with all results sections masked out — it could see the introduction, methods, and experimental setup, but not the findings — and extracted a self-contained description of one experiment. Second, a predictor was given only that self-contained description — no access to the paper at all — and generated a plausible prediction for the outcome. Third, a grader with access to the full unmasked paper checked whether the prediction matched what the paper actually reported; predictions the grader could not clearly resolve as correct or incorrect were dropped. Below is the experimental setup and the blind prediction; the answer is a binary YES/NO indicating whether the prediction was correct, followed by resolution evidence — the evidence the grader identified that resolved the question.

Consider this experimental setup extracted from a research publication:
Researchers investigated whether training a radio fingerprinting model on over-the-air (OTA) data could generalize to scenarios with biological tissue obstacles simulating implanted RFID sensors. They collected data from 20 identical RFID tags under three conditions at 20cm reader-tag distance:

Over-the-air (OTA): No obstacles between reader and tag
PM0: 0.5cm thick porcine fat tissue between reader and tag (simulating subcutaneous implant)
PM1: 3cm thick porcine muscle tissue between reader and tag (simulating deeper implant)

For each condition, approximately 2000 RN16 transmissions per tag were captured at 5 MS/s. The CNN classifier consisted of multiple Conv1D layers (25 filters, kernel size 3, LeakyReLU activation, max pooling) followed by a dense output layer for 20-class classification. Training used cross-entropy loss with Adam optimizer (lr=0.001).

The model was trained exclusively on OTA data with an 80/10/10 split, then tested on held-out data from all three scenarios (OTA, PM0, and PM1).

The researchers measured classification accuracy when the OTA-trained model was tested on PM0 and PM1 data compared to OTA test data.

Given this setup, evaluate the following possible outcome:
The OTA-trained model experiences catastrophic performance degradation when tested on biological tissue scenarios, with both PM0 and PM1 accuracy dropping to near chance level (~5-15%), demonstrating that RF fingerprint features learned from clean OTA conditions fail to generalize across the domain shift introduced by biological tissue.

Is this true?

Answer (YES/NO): YES